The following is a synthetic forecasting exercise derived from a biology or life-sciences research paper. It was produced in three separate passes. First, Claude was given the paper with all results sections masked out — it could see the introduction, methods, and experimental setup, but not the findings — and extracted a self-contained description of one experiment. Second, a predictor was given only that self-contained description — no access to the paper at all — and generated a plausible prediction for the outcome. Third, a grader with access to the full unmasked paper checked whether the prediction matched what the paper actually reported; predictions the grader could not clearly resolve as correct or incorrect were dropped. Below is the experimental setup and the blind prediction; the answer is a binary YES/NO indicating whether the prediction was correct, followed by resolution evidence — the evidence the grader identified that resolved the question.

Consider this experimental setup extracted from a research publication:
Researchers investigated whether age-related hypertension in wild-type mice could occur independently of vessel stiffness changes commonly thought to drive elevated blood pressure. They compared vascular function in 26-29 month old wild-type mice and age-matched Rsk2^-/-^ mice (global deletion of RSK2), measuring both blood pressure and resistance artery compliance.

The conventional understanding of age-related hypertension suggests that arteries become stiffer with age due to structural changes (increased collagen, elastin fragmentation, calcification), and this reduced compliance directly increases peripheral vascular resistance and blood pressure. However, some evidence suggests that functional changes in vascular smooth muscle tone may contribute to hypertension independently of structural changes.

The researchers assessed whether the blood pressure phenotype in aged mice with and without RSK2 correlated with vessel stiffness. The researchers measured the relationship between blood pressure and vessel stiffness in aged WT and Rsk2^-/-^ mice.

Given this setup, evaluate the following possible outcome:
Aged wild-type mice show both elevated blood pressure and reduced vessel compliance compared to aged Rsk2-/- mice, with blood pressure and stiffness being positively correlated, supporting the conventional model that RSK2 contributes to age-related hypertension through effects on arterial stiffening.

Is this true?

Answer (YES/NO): NO